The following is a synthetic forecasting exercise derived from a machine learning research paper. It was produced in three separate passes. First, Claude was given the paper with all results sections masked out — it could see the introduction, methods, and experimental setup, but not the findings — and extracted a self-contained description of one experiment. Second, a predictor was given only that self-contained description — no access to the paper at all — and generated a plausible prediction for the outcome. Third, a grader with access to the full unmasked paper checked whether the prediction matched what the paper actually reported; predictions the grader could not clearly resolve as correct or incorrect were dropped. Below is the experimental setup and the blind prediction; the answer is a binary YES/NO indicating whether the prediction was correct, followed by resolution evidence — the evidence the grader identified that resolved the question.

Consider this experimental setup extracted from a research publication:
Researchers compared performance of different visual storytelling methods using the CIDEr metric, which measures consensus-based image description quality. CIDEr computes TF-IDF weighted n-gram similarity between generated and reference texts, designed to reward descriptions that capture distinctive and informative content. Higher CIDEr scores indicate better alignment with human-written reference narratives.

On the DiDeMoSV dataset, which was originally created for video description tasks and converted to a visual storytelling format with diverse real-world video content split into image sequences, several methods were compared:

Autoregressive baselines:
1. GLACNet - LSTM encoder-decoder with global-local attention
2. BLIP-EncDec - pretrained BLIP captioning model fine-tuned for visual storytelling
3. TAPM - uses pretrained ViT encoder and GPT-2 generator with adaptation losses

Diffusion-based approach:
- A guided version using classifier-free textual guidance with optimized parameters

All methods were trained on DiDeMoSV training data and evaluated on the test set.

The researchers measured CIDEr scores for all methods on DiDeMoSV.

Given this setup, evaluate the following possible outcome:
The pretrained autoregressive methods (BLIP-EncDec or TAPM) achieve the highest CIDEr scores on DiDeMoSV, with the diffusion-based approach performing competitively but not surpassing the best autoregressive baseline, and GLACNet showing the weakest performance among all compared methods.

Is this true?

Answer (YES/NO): YES